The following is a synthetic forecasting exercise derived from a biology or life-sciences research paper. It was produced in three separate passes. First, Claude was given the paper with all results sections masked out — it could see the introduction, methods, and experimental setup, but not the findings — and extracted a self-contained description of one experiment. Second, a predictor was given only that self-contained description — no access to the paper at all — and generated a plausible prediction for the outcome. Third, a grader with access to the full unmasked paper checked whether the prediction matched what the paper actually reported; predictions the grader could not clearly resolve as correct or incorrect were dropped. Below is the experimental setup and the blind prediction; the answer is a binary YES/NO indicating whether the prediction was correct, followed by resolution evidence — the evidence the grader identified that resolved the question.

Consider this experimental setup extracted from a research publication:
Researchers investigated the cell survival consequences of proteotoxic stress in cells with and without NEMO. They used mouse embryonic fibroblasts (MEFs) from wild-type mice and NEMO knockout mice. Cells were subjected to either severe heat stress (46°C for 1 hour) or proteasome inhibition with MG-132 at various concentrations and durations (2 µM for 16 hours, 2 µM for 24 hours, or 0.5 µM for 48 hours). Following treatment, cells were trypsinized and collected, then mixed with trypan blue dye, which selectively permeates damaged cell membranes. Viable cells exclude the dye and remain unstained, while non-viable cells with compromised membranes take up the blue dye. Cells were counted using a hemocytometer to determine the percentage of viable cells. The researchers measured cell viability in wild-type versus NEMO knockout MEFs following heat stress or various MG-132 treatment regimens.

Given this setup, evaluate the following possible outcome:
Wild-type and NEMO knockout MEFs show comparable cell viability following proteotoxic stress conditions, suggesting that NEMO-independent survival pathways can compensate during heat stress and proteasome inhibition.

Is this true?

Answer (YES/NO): NO